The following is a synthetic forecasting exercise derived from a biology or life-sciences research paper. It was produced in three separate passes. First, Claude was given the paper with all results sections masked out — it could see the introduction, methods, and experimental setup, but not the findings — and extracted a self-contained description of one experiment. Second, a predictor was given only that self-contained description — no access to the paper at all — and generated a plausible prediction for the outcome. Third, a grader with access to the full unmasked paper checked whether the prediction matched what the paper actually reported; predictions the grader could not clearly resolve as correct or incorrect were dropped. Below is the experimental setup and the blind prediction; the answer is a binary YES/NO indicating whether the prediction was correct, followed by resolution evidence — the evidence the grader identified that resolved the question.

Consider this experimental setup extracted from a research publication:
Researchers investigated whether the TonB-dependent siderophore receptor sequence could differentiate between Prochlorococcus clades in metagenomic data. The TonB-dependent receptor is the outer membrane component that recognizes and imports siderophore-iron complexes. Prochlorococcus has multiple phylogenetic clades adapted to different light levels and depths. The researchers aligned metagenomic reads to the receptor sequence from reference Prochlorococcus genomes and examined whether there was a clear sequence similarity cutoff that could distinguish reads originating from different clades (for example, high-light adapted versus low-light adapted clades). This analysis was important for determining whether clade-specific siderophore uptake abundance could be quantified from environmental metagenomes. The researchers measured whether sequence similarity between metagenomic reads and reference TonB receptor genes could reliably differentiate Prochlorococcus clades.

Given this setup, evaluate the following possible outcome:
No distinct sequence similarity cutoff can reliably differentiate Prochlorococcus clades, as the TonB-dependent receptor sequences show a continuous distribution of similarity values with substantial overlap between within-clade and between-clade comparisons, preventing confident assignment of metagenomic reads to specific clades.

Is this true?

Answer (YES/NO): YES